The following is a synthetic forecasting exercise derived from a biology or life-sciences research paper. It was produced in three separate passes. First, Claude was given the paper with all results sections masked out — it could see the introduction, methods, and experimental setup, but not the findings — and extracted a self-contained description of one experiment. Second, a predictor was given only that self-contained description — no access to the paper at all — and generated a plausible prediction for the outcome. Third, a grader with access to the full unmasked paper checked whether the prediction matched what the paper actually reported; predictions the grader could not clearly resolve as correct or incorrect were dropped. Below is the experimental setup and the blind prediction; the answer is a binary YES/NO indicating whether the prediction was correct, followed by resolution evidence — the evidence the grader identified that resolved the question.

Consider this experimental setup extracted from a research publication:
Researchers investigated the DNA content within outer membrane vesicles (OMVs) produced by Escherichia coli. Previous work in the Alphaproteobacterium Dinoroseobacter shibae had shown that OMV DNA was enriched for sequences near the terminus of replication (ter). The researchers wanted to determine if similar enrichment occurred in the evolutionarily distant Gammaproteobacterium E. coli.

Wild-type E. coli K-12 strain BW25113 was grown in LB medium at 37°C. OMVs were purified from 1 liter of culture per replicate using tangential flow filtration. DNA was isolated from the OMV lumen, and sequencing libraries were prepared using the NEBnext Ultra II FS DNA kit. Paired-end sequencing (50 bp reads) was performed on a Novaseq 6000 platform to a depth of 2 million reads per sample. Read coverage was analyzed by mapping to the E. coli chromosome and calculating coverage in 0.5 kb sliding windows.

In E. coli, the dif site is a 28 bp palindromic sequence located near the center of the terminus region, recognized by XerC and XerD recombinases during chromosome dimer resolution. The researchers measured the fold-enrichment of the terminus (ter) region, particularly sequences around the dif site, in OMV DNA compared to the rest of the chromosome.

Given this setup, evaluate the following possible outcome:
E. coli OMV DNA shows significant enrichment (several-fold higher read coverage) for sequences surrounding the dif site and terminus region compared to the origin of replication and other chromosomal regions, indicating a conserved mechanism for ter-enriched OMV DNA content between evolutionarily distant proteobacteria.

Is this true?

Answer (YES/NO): YES